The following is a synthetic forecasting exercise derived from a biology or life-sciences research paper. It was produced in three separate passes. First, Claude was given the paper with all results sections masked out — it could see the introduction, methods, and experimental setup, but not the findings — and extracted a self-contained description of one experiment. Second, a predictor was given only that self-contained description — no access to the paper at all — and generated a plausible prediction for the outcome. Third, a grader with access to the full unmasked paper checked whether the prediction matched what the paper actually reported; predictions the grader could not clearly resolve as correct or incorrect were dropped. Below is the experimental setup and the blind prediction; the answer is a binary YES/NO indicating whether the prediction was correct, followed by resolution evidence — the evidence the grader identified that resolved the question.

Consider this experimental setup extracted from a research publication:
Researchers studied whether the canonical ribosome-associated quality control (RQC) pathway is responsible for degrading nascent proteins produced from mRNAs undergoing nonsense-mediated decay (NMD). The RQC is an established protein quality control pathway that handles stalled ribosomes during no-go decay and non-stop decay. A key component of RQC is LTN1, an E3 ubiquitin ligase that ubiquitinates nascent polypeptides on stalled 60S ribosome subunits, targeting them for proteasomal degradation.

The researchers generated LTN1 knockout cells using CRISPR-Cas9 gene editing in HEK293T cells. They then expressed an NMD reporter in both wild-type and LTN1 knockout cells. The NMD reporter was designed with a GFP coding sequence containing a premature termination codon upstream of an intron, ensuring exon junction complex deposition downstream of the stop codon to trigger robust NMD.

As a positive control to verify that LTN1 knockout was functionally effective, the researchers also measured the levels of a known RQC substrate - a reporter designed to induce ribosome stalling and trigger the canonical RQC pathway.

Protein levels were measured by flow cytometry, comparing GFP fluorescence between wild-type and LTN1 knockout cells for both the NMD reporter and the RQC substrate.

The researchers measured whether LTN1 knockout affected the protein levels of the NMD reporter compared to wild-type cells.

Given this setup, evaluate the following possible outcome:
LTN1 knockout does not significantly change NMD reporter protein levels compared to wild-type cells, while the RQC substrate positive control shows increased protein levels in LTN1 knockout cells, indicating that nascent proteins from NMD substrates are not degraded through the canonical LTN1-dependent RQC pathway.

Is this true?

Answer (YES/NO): YES